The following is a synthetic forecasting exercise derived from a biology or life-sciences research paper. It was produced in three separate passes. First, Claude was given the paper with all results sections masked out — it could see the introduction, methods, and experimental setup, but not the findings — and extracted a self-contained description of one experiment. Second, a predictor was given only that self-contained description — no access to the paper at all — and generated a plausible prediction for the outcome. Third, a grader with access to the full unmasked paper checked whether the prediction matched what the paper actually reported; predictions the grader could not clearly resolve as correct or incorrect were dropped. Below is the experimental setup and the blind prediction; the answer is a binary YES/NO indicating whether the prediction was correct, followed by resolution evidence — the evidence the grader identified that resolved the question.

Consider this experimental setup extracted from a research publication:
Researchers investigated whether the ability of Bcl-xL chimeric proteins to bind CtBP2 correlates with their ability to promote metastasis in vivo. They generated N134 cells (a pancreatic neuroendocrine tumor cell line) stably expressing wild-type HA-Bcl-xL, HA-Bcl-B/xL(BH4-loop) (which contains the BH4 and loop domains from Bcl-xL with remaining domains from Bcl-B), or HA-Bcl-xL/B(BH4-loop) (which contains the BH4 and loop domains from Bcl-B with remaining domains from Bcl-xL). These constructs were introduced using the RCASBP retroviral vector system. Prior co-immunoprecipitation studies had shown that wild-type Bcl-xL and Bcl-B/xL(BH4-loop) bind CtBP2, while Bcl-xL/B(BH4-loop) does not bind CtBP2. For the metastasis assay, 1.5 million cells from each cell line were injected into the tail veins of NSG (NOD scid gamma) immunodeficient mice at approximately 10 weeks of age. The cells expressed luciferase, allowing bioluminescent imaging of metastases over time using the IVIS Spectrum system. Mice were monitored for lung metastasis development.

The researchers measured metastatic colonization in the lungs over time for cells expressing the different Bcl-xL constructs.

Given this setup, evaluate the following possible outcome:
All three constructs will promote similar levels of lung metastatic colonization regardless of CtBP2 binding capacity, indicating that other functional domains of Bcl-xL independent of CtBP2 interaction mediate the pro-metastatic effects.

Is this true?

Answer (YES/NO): NO